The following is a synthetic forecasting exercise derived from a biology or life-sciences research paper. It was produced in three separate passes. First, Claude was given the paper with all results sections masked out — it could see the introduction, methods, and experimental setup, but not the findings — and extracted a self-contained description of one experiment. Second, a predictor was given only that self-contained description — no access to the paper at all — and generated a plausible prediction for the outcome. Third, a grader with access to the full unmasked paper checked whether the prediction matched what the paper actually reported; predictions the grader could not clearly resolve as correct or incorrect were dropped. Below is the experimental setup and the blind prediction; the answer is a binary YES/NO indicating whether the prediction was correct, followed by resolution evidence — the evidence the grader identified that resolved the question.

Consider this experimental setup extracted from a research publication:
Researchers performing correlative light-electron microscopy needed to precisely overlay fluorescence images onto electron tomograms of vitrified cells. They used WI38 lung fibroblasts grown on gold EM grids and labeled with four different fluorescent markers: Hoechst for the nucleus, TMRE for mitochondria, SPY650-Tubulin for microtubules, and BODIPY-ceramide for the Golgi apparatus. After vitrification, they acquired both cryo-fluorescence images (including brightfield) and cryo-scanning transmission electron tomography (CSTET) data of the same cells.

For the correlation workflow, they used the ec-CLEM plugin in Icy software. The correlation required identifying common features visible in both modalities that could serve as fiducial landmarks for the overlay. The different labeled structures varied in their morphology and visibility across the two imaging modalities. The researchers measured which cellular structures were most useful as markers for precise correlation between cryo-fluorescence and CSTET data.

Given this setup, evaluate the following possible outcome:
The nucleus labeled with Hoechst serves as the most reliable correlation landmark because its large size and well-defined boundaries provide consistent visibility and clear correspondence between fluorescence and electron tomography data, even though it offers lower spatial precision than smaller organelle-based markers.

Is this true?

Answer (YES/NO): NO